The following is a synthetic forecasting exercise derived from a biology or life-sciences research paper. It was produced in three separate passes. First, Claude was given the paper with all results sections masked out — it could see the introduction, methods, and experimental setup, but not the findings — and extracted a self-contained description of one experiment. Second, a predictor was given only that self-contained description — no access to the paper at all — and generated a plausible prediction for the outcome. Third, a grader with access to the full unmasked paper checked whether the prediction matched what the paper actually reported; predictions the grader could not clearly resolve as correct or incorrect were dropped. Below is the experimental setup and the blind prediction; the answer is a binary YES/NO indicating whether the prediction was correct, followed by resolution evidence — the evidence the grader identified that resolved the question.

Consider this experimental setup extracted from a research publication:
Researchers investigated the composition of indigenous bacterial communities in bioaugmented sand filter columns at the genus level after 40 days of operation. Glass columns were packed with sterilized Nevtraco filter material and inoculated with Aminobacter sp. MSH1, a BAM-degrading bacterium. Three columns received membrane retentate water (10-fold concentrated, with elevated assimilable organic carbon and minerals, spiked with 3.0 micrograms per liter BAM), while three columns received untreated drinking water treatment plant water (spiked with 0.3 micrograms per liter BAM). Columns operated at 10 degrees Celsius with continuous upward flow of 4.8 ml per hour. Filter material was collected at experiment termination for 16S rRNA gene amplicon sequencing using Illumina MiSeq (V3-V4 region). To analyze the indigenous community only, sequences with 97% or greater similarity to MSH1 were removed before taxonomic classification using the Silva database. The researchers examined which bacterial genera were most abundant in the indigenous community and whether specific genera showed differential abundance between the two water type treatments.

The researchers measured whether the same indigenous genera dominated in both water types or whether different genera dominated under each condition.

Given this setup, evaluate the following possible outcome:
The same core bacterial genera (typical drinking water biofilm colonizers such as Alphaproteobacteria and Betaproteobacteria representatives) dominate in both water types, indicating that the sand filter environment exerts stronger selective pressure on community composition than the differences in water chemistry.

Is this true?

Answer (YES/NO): NO